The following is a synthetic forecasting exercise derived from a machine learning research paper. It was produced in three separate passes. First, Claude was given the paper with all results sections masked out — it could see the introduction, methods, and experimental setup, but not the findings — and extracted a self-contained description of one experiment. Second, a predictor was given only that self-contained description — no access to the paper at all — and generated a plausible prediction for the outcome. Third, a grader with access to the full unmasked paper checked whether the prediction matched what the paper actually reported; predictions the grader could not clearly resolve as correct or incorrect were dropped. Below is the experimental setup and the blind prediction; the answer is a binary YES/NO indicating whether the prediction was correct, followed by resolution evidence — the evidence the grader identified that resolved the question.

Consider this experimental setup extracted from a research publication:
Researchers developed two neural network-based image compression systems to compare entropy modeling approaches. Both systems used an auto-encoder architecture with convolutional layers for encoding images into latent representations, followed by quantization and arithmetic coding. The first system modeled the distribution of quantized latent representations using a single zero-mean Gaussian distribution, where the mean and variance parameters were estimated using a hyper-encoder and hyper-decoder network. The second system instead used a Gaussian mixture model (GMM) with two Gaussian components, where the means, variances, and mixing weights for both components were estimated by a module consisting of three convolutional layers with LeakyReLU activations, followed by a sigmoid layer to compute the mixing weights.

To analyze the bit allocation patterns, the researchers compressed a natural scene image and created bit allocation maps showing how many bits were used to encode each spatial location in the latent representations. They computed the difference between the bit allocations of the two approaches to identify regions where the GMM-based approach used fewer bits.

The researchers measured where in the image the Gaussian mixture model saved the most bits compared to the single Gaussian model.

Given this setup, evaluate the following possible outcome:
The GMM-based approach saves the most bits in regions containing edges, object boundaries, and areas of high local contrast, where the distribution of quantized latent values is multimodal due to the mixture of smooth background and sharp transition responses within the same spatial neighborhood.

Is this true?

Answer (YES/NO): YES